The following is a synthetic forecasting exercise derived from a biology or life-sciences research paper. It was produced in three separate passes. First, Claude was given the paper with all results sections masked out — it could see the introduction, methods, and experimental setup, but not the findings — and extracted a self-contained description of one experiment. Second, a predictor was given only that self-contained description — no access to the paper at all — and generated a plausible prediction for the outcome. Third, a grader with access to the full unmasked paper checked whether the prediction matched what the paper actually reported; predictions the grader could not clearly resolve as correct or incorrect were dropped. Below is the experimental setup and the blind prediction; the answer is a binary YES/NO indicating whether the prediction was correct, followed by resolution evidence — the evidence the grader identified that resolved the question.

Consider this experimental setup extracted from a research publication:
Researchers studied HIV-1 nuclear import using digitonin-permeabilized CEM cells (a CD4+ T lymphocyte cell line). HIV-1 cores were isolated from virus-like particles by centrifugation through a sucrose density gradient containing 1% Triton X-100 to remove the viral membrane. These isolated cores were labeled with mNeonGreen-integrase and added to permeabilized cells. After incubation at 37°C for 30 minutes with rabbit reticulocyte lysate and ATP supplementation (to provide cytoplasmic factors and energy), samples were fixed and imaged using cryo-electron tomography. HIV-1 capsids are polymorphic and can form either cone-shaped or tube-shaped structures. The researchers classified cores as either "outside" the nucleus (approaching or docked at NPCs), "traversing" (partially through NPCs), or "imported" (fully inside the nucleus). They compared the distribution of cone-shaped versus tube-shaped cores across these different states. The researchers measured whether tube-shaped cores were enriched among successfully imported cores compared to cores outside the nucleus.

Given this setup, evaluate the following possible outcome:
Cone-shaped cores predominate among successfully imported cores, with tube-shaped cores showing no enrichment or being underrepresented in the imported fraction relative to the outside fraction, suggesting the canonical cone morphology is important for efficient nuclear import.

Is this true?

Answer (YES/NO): NO